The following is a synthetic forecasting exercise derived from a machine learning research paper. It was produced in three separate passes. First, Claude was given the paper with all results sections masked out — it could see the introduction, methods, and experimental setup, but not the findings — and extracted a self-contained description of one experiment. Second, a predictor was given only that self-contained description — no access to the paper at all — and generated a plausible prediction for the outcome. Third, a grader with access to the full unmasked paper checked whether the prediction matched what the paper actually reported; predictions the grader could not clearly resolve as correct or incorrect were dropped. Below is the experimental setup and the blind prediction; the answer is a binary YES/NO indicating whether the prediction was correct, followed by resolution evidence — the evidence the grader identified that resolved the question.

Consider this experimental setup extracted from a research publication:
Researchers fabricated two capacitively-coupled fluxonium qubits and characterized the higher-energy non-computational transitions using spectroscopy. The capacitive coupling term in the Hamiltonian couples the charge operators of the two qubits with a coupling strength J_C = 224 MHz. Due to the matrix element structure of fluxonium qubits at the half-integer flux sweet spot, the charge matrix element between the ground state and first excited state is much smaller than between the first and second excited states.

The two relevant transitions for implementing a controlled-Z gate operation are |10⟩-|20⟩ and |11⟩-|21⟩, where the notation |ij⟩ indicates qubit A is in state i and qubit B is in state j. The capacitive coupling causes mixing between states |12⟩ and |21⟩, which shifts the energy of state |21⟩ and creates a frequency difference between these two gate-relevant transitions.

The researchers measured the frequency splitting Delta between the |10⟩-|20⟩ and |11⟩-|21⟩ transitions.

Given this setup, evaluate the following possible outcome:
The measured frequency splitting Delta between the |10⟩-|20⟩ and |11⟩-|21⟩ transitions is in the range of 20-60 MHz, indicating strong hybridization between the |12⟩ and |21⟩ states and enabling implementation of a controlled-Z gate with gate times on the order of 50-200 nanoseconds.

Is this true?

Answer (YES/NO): YES